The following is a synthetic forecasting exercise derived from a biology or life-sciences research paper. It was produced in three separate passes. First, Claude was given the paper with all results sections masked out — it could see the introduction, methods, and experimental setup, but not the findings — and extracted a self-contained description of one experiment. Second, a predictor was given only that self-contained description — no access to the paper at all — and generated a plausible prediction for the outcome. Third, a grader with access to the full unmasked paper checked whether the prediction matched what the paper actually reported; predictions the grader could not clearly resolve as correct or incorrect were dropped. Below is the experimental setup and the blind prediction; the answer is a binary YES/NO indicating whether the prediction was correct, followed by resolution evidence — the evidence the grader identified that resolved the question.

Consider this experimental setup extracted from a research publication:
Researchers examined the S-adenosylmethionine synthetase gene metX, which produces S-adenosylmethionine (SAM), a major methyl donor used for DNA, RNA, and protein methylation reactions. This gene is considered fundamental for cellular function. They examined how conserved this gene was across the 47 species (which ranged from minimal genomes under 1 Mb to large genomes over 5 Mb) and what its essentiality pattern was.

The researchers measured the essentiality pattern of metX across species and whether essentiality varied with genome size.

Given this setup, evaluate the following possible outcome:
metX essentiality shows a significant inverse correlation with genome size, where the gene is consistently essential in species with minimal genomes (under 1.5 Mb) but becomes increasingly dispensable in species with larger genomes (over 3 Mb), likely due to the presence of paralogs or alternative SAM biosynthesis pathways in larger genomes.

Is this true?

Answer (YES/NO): NO